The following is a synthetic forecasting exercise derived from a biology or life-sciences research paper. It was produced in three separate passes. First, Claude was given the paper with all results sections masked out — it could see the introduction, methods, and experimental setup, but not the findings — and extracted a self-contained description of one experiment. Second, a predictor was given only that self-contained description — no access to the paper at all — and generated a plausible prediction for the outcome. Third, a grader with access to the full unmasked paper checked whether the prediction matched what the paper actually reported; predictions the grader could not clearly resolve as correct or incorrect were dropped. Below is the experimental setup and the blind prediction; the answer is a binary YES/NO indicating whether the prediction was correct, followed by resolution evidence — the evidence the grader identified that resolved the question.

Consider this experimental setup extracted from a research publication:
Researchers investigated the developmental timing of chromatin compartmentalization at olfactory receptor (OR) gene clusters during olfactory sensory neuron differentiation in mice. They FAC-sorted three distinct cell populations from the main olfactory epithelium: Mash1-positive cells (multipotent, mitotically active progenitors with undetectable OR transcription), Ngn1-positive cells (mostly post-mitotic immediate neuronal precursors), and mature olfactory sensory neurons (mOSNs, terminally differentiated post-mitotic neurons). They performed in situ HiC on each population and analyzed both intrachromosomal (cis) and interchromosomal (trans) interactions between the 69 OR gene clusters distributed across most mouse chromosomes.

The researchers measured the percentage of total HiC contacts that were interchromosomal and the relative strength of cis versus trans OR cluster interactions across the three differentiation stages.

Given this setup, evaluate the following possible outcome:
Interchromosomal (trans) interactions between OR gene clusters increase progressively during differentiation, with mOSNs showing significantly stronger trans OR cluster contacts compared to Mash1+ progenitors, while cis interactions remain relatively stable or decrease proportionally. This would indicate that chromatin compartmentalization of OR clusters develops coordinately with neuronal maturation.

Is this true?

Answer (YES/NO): NO